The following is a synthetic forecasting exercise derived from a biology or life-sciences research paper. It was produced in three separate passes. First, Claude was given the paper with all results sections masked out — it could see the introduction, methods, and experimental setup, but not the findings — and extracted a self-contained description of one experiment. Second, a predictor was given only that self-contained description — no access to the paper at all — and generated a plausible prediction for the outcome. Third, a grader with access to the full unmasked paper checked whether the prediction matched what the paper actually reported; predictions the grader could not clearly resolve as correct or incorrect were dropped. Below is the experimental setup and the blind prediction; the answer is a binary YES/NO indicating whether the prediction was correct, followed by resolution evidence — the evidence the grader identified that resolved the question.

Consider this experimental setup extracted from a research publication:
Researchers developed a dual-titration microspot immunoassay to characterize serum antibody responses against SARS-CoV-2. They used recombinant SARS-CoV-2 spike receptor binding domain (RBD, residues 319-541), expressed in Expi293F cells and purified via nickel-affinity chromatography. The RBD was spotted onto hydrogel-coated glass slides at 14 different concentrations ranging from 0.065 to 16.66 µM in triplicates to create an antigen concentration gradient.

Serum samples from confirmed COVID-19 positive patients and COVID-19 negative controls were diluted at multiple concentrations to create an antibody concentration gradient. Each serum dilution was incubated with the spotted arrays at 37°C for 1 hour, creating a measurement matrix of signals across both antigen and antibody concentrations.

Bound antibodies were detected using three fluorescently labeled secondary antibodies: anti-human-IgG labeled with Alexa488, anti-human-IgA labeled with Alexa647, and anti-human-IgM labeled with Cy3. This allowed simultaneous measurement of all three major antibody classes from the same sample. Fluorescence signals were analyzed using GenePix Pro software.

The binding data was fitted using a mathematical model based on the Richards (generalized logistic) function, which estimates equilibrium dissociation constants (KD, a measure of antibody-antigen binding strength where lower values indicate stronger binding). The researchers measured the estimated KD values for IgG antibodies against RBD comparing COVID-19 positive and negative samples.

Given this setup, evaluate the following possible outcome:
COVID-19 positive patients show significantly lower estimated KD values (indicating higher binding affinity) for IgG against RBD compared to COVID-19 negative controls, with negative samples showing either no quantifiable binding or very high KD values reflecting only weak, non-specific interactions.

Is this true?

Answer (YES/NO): NO